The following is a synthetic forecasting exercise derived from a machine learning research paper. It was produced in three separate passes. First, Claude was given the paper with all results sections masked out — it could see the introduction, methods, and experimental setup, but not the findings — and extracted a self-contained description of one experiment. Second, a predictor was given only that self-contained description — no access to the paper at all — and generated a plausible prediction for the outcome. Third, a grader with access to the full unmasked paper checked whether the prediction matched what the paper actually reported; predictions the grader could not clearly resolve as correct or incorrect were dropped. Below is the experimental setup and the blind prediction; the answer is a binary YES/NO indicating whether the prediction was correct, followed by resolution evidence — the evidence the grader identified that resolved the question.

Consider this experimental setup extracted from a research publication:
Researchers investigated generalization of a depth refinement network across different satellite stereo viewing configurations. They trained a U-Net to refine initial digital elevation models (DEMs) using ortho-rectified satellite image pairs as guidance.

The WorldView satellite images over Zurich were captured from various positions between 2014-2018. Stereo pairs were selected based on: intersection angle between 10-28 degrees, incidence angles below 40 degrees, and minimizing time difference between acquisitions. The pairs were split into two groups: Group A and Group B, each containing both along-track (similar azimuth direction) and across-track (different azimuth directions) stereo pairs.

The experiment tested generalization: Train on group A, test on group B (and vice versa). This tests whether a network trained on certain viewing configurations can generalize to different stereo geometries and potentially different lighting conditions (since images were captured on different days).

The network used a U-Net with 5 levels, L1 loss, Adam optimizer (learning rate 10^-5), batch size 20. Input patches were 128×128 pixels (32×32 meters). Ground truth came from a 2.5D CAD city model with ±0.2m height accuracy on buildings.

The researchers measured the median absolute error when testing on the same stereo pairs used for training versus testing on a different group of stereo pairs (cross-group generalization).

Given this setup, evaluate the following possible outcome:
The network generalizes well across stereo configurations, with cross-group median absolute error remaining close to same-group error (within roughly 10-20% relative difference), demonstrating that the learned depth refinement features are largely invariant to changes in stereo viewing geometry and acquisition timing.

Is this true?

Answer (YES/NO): YES